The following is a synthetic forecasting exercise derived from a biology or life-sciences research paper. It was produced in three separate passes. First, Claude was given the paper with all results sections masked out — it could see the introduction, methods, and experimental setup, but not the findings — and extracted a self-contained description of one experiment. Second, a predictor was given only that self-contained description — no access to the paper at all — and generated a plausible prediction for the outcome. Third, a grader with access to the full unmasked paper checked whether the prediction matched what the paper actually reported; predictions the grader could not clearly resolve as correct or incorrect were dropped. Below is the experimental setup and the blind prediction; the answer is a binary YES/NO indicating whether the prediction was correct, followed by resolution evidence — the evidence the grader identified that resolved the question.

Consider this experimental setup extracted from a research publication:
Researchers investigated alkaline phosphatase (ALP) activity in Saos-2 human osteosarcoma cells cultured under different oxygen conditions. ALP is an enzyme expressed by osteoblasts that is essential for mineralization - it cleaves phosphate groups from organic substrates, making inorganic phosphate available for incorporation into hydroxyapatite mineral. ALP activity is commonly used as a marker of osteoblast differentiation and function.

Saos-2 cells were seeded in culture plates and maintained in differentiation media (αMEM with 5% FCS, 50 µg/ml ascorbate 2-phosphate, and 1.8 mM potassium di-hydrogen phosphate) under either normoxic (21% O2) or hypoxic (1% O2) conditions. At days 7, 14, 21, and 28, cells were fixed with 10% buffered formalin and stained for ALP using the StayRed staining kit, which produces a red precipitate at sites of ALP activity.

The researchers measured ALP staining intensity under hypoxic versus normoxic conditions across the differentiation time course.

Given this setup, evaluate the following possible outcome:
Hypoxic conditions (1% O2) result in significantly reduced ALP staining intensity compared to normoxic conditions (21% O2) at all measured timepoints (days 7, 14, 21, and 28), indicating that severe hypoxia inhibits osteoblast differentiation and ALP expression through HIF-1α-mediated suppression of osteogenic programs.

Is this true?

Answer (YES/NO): NO